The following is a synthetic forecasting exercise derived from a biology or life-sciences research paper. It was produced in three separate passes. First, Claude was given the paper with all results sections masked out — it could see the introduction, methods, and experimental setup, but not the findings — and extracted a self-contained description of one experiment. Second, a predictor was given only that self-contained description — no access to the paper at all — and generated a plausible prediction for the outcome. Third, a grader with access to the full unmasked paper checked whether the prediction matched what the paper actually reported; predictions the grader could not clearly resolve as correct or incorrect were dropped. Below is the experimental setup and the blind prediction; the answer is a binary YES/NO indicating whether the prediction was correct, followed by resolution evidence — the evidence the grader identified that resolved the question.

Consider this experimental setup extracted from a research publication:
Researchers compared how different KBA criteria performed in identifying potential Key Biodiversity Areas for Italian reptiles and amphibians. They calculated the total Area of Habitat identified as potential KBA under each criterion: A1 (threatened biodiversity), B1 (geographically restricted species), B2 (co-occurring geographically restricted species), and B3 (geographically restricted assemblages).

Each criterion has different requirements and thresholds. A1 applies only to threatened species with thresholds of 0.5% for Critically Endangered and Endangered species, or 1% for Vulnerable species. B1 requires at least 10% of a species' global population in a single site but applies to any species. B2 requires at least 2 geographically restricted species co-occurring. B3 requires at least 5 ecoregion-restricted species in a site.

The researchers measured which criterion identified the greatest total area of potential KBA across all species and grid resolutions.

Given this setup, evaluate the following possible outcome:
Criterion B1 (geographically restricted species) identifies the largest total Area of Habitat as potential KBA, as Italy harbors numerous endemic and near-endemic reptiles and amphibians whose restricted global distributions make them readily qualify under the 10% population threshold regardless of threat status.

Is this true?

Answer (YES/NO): NO